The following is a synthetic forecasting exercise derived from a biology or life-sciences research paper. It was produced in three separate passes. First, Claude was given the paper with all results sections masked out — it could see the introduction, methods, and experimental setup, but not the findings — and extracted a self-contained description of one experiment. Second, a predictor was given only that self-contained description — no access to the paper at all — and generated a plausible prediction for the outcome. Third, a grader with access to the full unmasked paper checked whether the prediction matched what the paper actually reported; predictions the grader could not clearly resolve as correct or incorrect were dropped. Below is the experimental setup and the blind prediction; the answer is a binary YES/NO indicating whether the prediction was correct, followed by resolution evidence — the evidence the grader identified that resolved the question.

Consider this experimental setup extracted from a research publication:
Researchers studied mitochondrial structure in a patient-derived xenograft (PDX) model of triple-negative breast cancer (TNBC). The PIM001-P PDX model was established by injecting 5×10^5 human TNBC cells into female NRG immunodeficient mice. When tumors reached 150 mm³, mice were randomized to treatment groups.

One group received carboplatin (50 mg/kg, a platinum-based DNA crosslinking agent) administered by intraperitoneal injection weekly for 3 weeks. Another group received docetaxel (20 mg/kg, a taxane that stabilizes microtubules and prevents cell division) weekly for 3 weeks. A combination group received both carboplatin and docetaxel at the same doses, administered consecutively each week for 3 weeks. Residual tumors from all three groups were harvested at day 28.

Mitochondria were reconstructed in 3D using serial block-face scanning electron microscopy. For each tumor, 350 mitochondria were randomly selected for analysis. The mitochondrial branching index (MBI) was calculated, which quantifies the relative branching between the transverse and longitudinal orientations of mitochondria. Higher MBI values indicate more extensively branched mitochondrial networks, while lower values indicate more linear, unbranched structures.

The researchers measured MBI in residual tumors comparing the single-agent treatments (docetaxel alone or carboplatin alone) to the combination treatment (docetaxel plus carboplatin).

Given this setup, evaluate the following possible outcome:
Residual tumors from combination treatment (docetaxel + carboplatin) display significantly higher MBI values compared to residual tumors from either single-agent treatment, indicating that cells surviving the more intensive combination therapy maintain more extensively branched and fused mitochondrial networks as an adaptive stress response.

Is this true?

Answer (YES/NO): NO